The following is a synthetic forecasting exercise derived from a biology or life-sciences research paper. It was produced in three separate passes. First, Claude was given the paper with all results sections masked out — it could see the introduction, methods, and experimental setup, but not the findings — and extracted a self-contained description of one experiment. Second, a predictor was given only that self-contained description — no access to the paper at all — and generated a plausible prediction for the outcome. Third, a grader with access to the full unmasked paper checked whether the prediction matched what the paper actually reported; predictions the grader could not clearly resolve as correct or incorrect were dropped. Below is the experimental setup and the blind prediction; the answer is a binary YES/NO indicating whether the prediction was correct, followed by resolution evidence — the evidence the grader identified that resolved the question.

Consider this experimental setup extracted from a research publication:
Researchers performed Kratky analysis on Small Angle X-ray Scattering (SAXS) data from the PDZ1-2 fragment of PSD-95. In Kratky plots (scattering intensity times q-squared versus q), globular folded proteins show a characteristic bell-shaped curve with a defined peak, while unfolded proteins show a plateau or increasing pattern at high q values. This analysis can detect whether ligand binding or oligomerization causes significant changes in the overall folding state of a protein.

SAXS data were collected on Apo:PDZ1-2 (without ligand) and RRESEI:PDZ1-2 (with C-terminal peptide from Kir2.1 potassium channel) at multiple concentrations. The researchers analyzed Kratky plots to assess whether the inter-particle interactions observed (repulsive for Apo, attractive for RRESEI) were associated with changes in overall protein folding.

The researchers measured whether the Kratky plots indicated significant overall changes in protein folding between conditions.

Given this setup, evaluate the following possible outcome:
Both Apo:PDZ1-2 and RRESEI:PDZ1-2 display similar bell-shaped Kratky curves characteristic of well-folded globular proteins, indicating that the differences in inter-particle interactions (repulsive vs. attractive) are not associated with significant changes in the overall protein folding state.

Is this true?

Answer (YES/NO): YES